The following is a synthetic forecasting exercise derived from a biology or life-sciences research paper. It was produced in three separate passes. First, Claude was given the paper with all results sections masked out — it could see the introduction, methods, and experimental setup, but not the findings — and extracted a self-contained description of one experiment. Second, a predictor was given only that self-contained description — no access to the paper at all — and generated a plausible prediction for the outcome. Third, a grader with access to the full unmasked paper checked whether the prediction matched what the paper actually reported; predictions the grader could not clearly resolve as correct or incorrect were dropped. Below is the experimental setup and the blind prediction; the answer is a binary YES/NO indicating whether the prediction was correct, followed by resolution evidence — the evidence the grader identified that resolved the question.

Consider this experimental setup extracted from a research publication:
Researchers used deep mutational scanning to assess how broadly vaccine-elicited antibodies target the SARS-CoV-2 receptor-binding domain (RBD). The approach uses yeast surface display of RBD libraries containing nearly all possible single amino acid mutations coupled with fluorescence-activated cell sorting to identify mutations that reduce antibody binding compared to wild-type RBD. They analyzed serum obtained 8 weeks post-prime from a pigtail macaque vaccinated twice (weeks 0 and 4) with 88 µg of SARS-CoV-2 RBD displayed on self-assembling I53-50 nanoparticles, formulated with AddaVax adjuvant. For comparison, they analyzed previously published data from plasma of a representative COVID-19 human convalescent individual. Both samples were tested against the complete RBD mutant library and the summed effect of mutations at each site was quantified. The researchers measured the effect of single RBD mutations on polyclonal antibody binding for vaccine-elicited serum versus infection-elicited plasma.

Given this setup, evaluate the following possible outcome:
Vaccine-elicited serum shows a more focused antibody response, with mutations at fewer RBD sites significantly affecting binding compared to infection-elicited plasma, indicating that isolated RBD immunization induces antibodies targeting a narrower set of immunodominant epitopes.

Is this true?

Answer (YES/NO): NO